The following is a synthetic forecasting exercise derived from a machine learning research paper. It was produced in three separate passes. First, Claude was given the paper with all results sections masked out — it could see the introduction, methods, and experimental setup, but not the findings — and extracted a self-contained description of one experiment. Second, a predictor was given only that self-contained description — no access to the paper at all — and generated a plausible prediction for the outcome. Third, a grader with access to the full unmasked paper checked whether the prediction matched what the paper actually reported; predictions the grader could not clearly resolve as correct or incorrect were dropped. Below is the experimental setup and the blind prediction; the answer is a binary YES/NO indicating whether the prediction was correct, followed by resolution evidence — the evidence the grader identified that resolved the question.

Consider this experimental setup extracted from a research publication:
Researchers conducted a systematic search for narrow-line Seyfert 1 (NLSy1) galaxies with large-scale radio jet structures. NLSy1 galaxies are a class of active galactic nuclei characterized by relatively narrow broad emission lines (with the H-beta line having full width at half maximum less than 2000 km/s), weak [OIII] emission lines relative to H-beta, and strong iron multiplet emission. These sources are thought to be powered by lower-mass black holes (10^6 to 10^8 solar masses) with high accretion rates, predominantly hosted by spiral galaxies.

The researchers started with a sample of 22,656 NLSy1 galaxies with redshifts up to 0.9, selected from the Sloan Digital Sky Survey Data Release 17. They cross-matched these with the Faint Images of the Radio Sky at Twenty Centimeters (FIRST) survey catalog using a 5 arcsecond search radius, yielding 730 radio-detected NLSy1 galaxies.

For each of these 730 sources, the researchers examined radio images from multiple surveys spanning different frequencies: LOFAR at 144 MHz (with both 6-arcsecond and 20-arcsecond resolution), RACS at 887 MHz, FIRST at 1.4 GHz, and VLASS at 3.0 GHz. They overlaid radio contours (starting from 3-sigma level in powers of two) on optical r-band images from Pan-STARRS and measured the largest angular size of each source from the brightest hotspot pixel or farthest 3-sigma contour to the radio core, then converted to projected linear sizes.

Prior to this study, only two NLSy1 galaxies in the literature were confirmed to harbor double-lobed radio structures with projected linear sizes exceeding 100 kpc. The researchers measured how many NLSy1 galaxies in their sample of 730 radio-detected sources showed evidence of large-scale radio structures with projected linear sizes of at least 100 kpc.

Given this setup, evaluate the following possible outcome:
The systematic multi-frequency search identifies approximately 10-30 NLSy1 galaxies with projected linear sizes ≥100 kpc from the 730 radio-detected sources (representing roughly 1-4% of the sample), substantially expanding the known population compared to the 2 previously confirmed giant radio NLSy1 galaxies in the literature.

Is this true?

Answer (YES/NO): NO